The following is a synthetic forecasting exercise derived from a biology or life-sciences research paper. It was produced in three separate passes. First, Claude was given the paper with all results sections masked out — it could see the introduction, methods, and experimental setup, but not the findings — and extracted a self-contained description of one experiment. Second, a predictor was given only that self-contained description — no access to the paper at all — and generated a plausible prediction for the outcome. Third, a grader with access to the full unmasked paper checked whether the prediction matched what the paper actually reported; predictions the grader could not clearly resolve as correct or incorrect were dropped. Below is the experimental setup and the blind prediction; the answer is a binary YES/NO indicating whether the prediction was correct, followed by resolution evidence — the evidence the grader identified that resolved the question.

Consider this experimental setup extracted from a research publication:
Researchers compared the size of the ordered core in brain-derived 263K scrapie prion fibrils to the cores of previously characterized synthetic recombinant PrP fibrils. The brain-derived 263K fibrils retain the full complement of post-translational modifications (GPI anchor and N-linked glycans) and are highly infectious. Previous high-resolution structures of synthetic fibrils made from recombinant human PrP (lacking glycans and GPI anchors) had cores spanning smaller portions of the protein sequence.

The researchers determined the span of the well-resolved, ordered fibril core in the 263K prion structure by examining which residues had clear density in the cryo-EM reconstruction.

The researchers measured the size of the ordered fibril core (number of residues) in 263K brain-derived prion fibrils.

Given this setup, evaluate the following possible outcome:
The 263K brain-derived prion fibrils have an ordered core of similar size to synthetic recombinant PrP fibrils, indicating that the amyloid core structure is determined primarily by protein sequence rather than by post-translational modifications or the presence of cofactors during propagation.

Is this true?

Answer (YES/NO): NO